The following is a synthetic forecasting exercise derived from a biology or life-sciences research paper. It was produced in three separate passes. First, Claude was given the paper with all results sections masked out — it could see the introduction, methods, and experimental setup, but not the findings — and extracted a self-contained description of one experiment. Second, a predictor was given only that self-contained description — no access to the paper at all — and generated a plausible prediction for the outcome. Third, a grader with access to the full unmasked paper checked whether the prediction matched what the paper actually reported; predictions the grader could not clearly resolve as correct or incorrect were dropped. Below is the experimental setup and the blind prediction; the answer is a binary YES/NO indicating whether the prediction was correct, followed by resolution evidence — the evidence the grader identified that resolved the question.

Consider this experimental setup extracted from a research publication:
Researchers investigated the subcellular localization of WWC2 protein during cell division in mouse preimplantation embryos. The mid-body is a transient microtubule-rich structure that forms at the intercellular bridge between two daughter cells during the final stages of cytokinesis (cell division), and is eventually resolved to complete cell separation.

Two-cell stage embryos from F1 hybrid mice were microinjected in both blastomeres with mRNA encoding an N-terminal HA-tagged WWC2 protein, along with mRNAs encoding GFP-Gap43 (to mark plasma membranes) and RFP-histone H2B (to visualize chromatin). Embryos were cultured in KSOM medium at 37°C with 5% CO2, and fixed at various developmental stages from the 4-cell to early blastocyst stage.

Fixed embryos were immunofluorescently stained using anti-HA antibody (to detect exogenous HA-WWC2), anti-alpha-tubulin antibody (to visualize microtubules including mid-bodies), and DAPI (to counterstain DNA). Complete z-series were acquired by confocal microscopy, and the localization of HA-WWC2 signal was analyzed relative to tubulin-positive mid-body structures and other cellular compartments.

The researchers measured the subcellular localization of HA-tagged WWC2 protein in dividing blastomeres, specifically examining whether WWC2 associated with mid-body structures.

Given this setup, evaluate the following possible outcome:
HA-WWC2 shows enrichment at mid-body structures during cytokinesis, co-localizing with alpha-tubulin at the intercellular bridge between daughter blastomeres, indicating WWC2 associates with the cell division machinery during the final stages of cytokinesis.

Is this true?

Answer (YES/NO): YES